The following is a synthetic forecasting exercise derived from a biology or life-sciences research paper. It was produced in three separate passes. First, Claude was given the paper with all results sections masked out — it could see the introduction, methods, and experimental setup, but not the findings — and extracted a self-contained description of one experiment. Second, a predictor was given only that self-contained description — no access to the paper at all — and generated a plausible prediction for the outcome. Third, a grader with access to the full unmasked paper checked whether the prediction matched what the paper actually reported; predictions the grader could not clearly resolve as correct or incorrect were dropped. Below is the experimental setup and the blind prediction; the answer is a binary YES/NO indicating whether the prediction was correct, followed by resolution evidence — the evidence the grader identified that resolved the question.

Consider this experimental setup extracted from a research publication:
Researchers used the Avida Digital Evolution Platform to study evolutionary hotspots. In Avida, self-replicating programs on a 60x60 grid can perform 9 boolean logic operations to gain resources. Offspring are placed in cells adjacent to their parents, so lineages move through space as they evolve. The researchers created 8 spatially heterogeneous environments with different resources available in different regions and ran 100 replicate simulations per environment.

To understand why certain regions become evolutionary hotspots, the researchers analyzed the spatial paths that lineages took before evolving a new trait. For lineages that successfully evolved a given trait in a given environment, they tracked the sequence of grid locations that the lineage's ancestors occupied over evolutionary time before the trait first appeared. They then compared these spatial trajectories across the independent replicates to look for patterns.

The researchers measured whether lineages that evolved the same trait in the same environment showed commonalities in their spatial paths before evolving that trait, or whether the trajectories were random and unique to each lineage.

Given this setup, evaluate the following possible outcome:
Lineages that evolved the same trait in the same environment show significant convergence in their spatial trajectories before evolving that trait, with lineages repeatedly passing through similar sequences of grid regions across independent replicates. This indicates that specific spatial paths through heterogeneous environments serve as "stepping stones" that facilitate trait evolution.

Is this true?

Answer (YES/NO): NO